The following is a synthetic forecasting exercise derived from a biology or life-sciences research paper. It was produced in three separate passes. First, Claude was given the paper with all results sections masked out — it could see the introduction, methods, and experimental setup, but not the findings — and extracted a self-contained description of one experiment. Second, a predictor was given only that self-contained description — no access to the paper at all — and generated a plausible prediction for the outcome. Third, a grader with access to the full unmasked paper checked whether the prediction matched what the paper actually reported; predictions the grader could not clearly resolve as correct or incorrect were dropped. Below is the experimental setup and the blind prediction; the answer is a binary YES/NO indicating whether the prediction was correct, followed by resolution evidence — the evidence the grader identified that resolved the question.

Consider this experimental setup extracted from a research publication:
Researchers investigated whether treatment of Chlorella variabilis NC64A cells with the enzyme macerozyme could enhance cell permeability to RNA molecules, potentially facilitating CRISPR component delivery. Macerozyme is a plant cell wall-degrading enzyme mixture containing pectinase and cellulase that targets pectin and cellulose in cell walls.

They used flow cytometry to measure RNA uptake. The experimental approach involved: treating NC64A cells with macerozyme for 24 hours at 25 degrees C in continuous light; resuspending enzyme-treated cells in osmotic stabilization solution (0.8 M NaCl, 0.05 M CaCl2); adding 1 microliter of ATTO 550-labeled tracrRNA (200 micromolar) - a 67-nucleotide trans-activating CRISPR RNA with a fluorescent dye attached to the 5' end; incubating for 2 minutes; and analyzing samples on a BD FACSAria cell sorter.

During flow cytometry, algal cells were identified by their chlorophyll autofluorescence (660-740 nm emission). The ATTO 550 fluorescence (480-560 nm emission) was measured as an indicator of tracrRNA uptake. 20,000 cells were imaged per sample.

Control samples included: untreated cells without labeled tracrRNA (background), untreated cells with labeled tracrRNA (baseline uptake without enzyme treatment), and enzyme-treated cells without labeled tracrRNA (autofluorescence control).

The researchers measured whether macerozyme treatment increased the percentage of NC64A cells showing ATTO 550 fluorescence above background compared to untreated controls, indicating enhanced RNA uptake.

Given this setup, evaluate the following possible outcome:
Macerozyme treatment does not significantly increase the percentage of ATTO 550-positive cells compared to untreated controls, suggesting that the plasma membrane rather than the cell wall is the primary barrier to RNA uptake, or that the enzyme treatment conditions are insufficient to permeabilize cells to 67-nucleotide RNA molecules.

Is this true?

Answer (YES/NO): NO